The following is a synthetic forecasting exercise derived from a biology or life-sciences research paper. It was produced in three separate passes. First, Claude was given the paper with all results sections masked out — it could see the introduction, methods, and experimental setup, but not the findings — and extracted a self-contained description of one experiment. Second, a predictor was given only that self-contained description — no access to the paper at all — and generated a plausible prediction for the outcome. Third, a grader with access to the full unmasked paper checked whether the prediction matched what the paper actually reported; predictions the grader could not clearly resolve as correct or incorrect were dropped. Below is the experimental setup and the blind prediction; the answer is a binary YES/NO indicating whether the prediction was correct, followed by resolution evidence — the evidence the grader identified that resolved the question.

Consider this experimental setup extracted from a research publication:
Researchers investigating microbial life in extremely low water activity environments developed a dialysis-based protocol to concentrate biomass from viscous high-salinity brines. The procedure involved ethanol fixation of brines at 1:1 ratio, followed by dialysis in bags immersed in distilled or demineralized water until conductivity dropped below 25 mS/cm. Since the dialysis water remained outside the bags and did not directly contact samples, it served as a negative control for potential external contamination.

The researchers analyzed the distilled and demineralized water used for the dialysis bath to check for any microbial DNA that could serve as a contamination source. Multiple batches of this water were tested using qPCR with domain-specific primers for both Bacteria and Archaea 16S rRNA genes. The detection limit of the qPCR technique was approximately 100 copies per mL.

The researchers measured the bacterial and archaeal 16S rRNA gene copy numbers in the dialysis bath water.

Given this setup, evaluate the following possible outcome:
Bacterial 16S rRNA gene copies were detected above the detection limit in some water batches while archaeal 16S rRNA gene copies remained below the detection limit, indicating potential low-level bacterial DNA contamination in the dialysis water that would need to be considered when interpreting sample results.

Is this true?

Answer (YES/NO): NO